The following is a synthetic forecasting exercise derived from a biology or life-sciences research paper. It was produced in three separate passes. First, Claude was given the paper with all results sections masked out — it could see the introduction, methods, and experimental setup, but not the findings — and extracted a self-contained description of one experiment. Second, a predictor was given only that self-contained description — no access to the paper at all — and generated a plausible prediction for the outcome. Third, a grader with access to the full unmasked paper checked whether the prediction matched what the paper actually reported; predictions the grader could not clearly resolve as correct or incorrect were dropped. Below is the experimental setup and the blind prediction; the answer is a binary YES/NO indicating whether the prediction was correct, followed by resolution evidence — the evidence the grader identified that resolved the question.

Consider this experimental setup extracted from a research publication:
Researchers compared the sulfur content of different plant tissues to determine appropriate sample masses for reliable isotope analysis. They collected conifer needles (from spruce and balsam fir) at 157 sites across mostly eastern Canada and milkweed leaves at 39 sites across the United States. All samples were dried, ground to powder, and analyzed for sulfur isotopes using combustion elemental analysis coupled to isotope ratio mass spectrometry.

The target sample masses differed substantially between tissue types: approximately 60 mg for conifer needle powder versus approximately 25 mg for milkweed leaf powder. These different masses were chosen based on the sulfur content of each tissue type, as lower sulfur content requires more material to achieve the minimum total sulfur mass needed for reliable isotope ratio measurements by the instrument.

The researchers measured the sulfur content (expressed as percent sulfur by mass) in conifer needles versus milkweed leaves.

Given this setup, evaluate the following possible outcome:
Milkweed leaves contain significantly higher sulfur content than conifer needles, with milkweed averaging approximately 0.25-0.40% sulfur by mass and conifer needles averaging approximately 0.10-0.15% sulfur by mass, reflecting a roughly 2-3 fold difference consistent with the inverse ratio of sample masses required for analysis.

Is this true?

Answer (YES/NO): NO